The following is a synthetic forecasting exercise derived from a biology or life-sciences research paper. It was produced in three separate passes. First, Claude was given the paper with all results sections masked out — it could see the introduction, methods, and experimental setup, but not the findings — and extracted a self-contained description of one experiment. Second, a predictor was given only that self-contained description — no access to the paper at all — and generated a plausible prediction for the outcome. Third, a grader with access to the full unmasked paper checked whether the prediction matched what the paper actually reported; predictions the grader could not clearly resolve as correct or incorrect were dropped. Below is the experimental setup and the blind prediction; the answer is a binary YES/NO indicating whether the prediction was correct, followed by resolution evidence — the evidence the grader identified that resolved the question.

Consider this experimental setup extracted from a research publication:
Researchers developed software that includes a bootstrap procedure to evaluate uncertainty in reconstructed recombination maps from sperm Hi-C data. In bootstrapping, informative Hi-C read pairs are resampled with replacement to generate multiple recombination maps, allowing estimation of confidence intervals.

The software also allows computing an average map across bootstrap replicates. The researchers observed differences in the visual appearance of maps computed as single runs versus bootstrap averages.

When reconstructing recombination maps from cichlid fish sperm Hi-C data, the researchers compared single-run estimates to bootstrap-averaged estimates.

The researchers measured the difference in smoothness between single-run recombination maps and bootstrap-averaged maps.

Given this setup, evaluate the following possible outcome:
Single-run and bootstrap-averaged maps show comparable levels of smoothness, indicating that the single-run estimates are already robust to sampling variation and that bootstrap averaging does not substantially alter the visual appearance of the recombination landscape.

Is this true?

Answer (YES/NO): NO